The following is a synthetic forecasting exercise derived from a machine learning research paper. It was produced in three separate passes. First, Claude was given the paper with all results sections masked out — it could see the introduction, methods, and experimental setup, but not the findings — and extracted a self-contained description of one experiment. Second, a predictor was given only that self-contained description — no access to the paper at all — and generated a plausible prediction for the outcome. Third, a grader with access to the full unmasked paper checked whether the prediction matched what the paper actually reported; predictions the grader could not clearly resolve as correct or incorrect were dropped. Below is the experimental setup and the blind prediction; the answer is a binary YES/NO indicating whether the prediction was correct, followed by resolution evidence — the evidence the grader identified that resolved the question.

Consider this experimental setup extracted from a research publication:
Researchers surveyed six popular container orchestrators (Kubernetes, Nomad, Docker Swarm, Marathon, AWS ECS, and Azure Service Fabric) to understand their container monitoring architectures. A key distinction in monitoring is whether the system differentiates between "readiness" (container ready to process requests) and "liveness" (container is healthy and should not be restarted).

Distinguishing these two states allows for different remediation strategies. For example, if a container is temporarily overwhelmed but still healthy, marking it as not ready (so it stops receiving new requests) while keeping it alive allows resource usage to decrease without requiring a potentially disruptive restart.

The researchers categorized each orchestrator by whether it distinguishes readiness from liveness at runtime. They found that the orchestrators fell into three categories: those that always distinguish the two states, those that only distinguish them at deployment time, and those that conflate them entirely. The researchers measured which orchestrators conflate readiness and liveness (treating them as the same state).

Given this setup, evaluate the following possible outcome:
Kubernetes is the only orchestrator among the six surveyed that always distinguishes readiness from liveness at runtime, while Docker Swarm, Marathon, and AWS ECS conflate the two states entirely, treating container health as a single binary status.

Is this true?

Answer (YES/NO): NO